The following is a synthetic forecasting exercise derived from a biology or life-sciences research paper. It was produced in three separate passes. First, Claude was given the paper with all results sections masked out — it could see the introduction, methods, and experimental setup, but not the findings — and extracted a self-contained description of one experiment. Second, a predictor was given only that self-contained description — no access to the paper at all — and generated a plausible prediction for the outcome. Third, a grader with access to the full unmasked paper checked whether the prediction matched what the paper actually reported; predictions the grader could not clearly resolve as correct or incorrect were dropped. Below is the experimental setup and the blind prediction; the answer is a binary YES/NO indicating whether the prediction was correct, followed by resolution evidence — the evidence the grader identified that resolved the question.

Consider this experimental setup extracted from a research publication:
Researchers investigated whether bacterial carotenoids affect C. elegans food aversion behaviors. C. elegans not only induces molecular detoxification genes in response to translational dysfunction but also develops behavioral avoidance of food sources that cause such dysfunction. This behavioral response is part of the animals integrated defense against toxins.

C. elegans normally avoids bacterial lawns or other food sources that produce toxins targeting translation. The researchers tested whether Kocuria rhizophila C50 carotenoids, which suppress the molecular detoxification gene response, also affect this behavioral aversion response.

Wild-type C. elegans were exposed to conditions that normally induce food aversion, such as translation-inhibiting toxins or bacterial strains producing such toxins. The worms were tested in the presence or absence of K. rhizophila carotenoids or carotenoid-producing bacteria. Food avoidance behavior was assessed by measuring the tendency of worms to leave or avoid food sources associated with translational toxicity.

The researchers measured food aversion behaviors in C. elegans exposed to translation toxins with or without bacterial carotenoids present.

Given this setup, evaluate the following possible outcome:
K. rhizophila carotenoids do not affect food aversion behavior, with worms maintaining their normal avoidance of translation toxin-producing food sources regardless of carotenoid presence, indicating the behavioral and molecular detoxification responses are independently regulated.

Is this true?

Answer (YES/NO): NO